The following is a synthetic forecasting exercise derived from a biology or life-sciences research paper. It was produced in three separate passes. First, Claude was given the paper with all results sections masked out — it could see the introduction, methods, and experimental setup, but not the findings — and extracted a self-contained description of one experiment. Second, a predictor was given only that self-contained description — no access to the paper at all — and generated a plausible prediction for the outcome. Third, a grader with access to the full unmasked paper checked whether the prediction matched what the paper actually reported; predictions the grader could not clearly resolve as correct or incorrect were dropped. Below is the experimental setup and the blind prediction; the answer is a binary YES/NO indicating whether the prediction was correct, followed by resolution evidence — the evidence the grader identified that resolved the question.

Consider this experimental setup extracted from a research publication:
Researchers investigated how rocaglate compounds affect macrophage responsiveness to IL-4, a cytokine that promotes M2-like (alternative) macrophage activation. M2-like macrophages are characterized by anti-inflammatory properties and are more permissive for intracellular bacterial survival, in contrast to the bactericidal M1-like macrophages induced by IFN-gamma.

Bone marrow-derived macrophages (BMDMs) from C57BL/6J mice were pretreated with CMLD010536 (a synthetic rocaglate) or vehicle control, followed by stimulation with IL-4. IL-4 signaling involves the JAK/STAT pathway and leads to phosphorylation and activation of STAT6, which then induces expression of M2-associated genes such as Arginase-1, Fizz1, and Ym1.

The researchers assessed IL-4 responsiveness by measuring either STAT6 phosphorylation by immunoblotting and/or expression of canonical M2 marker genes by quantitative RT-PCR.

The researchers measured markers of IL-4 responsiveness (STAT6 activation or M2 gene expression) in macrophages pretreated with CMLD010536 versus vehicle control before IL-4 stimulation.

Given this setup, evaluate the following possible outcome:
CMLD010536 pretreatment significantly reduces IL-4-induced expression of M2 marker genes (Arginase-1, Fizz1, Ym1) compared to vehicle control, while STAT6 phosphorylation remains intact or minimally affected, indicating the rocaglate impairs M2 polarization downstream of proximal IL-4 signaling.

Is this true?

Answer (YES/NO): NO